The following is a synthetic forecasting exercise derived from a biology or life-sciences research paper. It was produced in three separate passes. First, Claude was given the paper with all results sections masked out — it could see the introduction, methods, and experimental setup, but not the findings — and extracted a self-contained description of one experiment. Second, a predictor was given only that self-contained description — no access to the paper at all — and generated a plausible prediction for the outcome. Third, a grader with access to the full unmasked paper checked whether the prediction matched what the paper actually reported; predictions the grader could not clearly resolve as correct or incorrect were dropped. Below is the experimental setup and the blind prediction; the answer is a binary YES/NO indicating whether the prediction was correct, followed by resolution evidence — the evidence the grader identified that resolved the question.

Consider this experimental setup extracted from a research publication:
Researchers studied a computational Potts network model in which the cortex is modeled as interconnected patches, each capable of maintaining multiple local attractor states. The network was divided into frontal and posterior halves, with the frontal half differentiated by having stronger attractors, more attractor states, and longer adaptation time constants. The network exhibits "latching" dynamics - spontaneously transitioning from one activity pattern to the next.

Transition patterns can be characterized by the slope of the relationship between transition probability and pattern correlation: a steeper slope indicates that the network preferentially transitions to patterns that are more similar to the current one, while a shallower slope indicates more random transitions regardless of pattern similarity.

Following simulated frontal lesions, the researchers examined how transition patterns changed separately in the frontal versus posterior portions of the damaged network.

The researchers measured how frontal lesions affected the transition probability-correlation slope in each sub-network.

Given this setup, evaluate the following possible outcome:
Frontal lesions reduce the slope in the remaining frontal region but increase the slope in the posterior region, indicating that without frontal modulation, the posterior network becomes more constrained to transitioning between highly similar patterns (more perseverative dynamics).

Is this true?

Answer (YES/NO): YES